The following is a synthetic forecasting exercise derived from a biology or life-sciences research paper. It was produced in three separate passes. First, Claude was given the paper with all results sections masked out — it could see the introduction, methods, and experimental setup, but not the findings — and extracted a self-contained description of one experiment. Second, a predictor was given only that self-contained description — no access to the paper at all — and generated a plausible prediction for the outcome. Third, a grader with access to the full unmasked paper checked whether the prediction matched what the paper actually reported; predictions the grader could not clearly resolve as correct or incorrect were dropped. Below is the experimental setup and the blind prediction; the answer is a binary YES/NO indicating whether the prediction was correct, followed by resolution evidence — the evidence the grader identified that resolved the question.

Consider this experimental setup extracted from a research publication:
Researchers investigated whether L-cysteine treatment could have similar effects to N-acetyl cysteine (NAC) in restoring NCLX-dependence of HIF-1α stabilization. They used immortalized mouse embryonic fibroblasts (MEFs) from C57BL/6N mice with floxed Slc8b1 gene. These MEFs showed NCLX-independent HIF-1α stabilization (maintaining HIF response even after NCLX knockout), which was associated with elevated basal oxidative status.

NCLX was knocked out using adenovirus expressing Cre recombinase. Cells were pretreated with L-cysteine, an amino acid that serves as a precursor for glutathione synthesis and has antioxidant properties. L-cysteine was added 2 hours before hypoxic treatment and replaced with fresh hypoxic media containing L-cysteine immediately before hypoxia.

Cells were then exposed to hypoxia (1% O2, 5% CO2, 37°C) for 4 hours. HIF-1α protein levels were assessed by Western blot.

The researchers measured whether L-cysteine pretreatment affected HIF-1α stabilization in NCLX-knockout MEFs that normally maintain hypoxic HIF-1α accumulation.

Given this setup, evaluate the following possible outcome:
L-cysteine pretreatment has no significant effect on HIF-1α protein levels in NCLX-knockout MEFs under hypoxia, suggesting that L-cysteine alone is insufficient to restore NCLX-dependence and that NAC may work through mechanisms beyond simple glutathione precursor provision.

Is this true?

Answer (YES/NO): NO